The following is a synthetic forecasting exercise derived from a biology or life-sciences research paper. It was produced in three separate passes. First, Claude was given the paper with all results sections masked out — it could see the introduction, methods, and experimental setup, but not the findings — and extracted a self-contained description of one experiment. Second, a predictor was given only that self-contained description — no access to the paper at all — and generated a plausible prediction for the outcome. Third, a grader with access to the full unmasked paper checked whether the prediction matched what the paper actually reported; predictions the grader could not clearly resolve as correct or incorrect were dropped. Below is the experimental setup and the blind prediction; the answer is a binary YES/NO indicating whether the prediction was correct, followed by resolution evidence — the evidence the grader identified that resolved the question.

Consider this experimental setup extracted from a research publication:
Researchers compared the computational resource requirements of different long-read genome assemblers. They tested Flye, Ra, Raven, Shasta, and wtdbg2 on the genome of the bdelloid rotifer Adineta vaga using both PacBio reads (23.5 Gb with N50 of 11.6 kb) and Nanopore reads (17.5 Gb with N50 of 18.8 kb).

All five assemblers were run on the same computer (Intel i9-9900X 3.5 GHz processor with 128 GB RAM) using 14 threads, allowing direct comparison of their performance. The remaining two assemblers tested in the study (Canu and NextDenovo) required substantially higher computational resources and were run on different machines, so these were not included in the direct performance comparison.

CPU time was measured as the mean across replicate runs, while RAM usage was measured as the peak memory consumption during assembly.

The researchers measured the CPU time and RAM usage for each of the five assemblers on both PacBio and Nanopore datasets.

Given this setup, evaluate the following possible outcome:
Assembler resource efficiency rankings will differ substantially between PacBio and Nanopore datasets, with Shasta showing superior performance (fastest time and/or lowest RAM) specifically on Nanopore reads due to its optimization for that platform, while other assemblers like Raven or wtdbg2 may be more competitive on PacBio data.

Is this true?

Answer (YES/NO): NO